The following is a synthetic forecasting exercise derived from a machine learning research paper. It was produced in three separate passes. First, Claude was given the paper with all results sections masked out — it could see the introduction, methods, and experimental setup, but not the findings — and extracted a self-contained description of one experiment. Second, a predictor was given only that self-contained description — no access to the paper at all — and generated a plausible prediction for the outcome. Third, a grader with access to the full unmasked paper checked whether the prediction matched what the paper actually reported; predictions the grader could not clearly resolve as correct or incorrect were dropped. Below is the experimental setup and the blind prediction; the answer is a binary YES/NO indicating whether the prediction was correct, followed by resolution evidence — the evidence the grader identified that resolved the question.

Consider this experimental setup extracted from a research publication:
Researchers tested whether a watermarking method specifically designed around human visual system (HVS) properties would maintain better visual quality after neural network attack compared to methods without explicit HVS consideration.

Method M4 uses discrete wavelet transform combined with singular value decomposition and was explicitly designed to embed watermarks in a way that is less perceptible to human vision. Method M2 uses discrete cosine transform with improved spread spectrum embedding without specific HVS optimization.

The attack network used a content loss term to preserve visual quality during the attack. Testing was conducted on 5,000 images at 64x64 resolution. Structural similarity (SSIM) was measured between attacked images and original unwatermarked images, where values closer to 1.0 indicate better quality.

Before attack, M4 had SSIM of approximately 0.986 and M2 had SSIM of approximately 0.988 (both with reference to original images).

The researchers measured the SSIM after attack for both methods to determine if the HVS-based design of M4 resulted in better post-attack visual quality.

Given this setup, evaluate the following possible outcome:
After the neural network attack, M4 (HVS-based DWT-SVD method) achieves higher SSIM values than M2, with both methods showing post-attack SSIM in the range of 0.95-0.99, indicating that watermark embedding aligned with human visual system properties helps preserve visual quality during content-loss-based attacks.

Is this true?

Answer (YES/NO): YES